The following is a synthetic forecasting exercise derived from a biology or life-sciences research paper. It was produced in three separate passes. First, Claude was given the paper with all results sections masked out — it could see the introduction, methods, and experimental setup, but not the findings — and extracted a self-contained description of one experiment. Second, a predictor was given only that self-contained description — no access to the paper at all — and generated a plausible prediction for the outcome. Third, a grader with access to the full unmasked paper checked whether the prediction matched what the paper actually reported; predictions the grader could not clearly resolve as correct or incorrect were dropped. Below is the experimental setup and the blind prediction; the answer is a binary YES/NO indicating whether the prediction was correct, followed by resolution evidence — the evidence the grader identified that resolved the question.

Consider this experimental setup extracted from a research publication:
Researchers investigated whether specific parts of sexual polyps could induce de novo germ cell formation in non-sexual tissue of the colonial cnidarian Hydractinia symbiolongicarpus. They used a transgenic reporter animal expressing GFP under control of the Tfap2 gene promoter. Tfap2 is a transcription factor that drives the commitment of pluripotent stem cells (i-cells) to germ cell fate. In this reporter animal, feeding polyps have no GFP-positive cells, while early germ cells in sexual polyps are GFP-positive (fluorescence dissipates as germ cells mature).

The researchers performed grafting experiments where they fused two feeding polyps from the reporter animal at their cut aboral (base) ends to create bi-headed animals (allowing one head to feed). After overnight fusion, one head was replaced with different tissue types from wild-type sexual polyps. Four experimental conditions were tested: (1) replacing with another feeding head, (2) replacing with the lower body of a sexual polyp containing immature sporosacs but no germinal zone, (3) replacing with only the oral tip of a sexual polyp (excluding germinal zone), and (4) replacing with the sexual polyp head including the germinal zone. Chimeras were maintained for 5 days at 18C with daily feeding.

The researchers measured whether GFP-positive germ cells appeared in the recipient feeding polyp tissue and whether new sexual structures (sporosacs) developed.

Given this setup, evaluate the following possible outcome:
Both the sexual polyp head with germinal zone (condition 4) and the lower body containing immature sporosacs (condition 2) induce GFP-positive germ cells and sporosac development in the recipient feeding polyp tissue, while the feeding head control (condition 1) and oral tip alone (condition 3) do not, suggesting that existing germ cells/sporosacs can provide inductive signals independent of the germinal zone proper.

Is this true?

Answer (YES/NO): NO